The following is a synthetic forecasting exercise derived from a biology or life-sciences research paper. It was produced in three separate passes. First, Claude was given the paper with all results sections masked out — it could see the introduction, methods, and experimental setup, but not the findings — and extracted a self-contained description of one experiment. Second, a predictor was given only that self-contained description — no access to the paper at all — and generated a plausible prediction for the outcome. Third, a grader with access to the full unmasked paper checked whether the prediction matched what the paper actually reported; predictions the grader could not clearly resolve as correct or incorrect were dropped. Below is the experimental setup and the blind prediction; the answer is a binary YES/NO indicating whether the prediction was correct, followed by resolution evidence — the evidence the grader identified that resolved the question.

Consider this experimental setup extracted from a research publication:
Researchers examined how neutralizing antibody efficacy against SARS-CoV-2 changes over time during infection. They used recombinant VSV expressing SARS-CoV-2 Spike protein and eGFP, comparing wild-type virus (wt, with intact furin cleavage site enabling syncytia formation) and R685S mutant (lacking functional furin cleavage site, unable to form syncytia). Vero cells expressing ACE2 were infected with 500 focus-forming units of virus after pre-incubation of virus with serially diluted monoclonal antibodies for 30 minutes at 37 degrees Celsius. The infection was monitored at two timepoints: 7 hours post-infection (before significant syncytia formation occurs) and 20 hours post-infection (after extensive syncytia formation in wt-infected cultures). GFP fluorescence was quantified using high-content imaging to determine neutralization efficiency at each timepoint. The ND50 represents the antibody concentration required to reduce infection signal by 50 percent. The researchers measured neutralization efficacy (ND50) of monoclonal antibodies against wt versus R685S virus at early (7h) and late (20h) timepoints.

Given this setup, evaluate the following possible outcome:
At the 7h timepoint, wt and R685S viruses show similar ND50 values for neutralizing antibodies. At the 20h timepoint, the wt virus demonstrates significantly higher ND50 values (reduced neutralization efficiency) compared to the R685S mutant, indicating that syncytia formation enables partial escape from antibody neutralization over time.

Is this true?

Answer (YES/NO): YES